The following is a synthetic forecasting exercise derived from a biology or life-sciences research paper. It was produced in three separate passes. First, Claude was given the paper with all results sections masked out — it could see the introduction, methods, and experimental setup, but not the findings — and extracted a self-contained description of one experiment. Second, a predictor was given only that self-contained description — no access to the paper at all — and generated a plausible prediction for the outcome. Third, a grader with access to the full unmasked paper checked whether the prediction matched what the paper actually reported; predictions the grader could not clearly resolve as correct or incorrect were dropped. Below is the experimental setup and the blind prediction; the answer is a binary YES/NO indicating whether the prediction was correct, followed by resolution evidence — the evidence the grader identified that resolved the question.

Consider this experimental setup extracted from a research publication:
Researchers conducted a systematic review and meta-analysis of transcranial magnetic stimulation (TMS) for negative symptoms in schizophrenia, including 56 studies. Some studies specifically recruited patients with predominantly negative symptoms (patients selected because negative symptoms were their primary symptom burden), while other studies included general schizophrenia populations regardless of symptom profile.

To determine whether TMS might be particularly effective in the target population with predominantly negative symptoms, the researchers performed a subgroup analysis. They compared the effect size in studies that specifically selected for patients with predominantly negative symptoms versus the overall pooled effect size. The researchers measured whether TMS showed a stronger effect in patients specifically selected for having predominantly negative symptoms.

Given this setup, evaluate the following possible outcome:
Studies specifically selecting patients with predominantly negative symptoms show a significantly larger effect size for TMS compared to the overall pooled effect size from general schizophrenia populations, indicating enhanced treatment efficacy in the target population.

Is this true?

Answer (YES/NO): NO